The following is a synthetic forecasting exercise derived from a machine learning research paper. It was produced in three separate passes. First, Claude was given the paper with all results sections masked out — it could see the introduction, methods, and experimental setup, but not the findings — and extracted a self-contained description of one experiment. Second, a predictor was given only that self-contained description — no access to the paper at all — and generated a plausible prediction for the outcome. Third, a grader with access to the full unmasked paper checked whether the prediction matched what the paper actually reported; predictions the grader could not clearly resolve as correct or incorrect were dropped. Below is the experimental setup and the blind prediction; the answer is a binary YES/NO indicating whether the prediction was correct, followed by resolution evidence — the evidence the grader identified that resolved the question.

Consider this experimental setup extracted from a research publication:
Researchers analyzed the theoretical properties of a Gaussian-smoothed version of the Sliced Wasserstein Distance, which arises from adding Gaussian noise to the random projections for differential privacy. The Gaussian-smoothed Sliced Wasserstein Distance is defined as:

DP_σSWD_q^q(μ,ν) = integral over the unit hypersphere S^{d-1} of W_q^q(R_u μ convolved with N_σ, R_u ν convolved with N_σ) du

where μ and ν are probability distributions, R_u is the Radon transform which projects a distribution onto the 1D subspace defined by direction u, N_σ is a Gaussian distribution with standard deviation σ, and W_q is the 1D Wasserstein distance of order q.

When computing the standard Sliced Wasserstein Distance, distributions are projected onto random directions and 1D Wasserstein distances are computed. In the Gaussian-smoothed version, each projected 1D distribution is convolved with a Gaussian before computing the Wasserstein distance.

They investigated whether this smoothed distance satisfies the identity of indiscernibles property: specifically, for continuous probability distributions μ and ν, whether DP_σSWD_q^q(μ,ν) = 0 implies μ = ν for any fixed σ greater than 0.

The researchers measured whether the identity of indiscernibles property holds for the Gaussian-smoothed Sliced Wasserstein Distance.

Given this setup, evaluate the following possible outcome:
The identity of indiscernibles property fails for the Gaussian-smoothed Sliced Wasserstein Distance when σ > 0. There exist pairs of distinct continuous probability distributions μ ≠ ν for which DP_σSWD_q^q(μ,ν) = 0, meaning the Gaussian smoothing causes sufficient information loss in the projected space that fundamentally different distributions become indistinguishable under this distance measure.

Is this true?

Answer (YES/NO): NO